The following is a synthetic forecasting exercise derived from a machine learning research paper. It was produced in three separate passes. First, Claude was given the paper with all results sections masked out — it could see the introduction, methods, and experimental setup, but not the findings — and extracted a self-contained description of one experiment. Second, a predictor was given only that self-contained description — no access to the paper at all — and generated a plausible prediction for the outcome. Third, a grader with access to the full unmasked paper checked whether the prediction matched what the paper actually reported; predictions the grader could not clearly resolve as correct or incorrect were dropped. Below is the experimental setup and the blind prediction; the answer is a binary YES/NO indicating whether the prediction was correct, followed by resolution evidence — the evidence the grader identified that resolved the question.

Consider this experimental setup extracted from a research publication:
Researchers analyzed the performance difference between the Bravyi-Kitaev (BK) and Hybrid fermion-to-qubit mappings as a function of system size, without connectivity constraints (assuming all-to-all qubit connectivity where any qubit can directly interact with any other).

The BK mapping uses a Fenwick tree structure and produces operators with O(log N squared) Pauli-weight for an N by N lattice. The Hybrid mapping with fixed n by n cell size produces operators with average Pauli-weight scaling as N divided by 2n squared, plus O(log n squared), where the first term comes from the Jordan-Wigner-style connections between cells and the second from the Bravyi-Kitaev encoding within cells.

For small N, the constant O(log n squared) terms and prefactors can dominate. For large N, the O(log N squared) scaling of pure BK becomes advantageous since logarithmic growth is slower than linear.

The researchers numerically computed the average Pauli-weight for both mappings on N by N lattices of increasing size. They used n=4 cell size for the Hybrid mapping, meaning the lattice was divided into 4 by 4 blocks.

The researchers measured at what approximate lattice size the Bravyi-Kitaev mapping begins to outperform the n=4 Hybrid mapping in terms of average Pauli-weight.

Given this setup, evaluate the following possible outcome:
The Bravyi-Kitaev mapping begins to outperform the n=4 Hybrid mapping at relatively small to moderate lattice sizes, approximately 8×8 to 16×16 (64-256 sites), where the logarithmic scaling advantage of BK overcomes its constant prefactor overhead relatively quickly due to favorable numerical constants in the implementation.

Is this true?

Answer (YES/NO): NO